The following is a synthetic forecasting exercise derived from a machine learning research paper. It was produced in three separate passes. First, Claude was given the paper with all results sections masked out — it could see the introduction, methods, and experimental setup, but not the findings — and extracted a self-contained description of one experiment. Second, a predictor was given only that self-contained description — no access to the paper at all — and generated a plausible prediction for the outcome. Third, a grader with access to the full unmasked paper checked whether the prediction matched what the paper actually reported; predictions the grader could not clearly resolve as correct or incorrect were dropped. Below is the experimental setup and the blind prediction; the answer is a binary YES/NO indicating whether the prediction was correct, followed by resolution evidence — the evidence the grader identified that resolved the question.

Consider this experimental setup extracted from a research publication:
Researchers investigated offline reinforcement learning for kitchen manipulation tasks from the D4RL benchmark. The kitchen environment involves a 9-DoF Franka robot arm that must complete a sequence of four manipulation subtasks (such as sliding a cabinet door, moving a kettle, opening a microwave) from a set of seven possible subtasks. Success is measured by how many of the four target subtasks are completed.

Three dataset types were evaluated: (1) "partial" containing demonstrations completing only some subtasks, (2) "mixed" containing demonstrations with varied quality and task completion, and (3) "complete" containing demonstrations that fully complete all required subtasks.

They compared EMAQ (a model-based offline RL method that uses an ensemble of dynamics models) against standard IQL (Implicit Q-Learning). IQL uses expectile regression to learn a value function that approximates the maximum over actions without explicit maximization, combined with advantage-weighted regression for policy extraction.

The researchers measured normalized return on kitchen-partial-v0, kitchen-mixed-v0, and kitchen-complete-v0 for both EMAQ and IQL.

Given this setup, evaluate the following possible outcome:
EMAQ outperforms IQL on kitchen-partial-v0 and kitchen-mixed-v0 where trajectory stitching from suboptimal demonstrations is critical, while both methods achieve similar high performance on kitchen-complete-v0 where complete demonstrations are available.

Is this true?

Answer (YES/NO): NO